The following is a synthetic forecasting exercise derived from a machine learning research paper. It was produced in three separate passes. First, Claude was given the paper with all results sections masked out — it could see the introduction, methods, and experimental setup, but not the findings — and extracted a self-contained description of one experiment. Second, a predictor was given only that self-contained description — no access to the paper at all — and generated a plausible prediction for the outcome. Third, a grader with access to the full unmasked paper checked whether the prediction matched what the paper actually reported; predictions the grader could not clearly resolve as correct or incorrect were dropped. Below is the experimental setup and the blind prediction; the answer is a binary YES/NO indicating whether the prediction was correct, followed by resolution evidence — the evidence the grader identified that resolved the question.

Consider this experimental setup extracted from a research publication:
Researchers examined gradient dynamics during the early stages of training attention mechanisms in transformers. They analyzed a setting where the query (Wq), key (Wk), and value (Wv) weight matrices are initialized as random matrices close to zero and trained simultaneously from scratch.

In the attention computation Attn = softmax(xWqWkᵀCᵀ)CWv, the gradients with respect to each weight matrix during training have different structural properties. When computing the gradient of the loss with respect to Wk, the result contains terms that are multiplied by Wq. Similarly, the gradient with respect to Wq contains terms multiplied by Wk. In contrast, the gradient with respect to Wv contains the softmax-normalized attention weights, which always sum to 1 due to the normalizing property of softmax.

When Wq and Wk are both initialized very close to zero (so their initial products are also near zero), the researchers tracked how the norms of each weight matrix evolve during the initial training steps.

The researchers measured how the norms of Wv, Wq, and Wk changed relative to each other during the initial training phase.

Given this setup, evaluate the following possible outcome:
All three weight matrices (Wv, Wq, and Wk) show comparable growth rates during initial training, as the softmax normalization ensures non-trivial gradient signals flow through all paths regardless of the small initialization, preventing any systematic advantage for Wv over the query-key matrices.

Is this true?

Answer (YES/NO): NO